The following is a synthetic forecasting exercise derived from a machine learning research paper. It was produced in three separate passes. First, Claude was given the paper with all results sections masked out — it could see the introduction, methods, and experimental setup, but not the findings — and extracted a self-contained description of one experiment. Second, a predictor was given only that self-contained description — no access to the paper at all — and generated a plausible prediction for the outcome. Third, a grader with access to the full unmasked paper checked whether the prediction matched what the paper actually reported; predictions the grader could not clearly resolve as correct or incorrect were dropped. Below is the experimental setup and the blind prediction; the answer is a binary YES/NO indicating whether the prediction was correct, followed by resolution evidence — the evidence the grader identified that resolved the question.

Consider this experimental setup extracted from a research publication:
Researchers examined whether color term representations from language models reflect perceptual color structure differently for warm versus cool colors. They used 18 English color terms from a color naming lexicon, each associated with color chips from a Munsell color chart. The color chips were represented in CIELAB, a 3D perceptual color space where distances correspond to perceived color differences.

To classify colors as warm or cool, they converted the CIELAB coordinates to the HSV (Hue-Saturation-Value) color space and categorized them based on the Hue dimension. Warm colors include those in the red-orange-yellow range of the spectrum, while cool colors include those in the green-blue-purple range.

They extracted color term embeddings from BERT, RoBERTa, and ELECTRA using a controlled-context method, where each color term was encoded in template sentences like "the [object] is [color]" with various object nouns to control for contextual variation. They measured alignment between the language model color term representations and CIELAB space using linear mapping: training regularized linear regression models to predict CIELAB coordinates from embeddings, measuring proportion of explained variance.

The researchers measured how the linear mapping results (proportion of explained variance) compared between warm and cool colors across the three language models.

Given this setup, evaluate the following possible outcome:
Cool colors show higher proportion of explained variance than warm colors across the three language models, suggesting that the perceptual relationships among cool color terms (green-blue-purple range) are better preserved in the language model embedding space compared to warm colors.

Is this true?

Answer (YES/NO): NO